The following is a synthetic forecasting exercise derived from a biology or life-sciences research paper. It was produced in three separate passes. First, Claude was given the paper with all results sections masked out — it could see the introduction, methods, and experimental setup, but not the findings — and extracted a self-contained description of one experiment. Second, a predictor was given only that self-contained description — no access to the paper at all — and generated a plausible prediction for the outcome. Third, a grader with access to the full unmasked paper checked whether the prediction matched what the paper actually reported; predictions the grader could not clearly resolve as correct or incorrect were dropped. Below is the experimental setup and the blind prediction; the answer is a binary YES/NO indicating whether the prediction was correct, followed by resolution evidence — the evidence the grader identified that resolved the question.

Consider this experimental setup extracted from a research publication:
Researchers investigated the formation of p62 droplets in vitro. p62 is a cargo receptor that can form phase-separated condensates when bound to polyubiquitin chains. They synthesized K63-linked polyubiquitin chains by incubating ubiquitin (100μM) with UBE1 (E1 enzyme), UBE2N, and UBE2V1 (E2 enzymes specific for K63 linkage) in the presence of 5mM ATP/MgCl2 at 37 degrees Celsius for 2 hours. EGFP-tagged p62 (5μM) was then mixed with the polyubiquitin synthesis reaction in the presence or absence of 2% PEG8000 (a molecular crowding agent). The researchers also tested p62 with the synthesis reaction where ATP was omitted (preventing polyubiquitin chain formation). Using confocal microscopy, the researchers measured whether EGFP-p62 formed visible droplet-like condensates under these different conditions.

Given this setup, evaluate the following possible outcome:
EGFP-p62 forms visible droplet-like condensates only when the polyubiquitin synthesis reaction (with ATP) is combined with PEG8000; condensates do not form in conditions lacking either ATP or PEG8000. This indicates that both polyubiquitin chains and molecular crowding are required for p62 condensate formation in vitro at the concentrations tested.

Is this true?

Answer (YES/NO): NO